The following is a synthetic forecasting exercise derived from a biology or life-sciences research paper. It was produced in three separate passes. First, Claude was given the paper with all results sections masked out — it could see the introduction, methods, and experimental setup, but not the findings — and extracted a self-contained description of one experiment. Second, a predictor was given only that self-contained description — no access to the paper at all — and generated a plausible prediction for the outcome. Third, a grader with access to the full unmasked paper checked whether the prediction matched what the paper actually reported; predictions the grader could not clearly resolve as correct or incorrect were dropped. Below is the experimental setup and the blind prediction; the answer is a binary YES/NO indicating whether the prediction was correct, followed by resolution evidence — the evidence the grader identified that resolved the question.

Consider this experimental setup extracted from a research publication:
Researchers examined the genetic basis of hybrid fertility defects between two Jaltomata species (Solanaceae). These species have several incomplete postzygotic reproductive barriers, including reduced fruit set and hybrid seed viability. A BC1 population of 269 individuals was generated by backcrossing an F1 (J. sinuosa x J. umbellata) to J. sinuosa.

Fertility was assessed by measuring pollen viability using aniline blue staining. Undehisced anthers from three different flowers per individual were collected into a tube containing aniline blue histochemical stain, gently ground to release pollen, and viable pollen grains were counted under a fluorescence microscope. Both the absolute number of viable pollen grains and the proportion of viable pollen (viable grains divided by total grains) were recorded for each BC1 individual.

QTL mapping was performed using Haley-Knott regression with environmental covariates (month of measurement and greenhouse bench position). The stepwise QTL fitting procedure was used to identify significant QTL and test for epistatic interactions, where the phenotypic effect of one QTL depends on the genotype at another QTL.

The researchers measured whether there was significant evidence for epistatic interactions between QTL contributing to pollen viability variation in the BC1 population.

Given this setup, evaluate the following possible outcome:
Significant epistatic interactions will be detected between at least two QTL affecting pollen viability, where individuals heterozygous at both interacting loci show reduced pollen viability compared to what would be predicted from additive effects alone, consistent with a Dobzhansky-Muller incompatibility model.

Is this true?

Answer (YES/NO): NO